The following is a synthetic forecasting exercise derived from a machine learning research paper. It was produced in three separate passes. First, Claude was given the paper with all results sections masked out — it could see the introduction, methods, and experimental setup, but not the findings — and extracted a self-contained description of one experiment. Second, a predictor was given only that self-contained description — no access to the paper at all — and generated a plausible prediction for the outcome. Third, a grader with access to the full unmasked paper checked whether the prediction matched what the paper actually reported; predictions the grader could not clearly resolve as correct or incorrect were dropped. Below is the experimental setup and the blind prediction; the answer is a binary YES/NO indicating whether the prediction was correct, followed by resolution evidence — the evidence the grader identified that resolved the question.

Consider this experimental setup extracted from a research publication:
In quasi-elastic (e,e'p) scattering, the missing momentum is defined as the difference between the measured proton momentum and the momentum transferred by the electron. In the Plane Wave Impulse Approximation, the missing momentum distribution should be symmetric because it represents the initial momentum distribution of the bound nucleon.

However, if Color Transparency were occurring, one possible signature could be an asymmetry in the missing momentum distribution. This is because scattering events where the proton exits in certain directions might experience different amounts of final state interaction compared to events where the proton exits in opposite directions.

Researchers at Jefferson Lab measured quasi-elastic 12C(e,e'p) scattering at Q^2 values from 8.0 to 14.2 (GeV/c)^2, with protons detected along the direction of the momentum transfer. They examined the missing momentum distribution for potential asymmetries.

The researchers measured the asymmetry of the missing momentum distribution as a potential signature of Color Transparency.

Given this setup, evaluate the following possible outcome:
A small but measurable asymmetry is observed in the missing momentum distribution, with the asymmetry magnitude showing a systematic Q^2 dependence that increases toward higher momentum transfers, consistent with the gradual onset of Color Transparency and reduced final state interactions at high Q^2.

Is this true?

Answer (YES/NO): NO